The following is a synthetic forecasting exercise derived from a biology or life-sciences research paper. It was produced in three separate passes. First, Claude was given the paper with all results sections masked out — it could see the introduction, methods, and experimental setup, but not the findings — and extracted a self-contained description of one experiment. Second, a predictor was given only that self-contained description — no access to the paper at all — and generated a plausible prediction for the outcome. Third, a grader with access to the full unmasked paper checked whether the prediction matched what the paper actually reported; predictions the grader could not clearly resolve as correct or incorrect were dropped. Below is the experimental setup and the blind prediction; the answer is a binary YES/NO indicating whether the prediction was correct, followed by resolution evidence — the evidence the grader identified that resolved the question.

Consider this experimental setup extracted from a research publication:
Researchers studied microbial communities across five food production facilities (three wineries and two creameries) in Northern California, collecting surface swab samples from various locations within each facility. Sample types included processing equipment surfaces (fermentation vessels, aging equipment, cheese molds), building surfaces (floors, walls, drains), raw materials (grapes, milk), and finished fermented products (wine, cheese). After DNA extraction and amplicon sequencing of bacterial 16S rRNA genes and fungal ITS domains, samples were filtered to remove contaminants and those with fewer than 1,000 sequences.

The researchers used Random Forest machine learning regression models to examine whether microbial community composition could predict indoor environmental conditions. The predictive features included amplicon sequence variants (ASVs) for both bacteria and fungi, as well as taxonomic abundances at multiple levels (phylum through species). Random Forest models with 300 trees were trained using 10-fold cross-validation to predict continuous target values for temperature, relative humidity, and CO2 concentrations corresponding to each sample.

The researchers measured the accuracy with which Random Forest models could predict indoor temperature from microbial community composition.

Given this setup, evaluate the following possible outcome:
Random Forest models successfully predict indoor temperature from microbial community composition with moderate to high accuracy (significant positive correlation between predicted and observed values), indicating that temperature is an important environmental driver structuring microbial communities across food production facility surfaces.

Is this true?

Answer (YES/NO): NO